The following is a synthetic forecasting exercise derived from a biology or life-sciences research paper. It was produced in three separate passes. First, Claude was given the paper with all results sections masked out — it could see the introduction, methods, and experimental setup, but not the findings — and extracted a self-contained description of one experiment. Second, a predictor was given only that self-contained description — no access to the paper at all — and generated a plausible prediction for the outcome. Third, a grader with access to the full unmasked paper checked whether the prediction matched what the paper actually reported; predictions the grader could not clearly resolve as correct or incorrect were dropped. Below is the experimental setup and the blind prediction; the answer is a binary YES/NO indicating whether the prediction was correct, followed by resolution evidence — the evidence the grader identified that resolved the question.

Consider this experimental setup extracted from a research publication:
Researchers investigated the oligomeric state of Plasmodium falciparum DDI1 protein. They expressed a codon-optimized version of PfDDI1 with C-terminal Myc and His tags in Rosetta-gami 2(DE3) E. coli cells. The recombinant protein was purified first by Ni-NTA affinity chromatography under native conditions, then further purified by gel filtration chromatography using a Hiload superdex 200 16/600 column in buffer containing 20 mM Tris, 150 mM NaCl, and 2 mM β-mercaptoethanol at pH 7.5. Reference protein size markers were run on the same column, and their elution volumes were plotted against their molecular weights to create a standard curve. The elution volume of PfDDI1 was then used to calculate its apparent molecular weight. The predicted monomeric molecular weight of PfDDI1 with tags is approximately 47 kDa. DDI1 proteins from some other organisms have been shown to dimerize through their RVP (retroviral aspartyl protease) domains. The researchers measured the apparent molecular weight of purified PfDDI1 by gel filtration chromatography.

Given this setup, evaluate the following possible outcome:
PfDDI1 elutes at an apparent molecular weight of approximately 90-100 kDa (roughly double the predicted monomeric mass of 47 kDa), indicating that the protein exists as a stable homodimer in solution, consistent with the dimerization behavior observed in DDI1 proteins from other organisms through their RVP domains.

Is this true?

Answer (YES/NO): NO